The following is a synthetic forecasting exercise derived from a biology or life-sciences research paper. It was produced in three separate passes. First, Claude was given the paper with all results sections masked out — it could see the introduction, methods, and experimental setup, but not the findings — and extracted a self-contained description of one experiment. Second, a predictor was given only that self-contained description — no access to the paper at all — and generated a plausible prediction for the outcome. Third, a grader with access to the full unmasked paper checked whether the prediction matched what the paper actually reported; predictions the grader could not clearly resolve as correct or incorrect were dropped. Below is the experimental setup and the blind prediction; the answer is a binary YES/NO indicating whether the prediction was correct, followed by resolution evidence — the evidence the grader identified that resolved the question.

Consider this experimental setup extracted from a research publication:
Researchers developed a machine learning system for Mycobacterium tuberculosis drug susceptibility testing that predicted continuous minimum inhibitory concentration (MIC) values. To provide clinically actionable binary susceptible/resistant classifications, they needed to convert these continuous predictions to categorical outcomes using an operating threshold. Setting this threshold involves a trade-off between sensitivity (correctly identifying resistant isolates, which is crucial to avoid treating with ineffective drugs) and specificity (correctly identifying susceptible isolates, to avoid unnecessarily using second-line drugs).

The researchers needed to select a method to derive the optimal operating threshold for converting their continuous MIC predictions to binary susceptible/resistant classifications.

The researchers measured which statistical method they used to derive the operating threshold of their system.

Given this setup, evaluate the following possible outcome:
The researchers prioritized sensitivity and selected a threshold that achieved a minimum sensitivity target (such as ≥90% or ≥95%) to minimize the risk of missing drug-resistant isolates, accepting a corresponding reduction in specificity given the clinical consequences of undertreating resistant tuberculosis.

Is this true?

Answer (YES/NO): NO